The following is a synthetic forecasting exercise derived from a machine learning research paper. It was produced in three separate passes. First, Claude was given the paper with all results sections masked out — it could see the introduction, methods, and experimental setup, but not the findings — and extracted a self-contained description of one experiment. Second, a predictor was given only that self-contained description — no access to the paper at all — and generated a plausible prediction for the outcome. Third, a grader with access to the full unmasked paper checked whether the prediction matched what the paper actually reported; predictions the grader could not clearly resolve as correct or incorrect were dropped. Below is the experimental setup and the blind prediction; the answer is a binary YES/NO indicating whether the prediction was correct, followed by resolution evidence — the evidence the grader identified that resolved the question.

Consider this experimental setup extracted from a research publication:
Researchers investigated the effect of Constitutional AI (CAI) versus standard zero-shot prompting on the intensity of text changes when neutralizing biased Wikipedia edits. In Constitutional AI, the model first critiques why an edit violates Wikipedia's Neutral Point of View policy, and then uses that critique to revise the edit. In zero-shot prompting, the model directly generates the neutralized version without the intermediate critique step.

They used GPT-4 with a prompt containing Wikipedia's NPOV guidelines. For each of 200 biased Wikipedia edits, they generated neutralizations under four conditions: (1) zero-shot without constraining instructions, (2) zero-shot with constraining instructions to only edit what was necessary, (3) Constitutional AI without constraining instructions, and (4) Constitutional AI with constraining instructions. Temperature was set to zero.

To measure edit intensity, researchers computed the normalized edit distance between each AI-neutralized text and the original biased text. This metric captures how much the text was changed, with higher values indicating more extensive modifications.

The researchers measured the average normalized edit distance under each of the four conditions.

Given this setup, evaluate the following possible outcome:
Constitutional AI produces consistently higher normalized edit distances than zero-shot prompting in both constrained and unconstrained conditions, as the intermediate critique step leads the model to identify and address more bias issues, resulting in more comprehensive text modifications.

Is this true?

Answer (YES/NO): YES